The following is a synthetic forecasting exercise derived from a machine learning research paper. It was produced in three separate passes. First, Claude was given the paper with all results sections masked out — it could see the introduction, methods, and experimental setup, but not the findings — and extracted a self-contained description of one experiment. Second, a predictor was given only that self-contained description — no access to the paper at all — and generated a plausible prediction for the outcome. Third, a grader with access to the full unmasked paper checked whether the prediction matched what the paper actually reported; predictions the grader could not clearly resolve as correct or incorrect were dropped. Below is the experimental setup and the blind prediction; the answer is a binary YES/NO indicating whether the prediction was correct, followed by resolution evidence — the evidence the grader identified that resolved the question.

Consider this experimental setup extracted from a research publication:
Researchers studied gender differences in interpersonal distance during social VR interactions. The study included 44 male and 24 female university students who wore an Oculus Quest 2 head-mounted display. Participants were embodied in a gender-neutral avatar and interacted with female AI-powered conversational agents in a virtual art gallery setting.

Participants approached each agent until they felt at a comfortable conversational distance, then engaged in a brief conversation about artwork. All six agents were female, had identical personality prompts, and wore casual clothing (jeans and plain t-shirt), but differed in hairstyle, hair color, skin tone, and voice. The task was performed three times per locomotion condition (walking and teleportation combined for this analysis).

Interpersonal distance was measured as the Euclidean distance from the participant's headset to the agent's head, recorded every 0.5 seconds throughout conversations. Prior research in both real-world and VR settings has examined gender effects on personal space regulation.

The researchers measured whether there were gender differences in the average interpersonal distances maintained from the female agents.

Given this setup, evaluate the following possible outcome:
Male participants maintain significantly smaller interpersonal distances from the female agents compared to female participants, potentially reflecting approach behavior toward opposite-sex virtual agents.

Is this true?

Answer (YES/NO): YES